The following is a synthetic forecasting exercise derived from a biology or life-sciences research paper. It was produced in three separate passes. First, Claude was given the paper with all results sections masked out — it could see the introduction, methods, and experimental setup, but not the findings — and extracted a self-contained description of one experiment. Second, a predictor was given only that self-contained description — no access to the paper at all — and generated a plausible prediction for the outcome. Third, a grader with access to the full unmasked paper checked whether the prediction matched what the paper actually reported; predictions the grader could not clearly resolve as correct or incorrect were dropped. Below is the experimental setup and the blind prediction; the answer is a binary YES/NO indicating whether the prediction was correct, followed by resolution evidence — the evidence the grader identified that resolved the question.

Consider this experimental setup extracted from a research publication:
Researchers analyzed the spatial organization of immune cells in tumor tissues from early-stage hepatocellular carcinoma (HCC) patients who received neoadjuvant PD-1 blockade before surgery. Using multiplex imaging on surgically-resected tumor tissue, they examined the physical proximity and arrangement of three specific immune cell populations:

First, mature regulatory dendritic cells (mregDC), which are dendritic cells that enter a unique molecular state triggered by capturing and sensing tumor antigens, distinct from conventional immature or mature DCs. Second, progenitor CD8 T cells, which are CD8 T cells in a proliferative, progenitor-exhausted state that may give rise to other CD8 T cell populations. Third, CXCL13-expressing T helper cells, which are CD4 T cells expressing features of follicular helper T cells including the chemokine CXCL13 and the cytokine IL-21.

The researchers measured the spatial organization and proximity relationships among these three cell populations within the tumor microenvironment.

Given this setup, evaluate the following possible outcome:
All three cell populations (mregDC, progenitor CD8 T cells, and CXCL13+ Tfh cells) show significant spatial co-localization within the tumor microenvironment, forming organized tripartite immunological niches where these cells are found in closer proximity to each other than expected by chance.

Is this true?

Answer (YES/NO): YES